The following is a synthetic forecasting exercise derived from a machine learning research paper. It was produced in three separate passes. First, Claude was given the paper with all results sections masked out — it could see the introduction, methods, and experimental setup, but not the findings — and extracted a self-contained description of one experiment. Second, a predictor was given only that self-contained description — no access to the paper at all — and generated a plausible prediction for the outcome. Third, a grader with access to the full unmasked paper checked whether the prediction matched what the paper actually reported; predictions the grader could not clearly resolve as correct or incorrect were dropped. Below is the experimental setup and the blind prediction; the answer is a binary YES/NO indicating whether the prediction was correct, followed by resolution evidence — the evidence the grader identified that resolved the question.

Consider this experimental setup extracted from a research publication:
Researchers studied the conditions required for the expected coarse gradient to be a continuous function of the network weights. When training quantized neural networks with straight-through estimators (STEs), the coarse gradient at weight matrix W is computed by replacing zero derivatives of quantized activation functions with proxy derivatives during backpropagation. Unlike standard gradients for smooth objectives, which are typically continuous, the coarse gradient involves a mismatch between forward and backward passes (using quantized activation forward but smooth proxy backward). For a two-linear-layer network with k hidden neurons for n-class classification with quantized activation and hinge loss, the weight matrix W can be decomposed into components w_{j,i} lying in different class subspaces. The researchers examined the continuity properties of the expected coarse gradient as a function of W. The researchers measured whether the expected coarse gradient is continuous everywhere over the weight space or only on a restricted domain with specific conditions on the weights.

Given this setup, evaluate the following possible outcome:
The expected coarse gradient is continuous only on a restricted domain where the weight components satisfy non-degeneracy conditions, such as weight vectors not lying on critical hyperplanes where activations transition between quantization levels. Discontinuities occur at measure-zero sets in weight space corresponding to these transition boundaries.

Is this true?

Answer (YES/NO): NO